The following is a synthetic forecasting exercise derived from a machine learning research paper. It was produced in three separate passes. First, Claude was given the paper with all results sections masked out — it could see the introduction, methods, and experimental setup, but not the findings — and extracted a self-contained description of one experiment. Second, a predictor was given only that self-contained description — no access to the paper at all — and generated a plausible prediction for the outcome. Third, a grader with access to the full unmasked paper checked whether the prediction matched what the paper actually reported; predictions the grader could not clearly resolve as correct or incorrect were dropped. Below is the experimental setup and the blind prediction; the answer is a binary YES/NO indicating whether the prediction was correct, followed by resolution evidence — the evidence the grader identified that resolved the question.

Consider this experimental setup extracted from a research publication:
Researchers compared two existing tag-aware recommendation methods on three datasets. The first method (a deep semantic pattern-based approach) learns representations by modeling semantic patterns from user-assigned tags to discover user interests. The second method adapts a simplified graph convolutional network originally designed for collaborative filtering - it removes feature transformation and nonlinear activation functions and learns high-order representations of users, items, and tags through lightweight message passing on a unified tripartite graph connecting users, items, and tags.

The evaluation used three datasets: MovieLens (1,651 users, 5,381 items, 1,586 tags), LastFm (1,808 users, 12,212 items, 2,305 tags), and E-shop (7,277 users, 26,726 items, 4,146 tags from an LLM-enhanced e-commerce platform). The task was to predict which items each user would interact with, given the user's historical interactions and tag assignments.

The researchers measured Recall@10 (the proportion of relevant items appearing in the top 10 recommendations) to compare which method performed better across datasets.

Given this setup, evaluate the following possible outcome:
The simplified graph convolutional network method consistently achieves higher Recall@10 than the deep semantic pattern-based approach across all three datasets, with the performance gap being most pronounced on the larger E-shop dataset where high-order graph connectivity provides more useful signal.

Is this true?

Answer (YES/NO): NO